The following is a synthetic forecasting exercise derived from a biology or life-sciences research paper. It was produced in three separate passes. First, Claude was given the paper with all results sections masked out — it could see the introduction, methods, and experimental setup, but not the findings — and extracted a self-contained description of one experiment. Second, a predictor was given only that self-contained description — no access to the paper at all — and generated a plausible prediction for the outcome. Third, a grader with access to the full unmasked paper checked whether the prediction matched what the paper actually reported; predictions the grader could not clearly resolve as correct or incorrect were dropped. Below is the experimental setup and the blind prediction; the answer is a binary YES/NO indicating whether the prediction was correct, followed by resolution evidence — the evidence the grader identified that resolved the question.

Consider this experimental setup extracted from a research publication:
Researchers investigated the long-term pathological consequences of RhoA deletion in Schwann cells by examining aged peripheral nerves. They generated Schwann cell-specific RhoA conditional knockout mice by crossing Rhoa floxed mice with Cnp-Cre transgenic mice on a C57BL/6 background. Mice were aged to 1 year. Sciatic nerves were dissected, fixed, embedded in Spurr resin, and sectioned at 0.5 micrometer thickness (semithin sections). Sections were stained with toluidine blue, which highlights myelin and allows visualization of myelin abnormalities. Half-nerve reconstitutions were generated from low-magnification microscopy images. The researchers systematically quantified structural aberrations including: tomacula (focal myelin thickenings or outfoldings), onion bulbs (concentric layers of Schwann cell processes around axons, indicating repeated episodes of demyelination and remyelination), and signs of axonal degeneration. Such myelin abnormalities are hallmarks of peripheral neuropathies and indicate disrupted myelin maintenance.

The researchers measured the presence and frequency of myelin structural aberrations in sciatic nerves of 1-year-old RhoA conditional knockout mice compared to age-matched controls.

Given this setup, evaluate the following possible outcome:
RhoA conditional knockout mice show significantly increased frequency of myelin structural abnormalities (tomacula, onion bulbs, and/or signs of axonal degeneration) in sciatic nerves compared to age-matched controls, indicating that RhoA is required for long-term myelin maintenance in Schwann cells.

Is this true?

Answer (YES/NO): YES